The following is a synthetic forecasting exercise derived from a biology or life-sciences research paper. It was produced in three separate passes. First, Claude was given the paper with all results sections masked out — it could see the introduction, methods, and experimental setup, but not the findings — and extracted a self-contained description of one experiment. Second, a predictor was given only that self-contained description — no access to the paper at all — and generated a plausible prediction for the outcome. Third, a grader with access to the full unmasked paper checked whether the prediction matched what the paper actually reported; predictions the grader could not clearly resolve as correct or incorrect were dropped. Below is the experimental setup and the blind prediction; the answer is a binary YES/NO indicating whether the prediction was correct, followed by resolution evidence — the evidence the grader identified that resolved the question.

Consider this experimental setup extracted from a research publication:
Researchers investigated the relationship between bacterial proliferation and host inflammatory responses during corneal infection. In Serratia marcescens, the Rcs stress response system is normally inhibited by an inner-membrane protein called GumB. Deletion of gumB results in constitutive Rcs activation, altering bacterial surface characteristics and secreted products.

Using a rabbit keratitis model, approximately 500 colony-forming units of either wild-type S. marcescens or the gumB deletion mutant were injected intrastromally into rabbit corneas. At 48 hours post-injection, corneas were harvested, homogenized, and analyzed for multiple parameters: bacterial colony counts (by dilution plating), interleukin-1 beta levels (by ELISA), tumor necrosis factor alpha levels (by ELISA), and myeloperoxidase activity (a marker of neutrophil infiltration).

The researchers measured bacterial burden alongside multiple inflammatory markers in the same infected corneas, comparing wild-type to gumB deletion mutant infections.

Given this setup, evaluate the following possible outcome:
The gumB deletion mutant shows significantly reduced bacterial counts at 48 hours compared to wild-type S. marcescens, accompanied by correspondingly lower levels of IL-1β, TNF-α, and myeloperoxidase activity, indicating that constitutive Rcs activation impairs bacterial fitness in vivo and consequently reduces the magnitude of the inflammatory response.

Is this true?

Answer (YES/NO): YES